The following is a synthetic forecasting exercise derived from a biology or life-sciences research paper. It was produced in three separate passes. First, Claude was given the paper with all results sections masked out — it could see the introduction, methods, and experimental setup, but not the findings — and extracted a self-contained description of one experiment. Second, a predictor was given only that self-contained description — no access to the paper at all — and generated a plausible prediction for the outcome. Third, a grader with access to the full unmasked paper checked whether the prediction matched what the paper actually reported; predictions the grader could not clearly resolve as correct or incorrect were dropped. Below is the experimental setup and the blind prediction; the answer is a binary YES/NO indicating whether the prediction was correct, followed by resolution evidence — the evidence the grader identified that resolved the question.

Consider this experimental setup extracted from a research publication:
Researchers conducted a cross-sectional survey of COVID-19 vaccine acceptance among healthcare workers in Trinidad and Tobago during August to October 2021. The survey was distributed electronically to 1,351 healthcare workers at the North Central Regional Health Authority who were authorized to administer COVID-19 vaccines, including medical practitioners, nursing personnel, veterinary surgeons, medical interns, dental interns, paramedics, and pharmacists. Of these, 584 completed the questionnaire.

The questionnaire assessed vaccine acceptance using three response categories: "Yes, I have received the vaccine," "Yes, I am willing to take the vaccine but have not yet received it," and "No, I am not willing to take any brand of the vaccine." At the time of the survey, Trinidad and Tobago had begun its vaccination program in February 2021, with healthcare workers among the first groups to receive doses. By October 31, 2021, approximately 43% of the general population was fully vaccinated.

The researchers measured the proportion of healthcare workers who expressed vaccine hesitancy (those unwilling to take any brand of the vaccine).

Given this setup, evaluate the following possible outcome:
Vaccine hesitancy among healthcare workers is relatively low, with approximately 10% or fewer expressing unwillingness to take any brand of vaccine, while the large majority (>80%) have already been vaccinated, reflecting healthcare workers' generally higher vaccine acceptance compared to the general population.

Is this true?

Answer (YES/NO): YES